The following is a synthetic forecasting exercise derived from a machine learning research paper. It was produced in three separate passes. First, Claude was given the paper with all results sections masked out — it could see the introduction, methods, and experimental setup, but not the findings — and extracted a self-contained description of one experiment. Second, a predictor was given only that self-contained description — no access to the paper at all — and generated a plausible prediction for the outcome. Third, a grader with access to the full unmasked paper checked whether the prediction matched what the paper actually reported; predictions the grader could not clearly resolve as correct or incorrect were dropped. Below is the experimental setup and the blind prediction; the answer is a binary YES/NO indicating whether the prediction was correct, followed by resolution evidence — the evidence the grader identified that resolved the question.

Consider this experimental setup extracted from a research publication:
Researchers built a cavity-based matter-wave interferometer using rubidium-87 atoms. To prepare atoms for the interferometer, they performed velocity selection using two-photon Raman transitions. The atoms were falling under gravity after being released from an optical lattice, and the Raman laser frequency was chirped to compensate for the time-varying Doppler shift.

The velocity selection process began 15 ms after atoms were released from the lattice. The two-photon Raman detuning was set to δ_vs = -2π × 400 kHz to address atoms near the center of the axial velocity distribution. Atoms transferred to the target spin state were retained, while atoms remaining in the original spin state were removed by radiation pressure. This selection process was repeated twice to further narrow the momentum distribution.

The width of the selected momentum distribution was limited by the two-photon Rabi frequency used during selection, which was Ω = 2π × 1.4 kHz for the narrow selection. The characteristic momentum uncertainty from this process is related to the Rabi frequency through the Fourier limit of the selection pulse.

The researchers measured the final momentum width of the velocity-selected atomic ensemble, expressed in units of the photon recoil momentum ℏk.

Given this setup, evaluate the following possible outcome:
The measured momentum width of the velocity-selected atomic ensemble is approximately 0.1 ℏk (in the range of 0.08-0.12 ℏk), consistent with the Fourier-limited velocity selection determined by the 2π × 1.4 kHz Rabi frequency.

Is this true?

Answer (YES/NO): NO